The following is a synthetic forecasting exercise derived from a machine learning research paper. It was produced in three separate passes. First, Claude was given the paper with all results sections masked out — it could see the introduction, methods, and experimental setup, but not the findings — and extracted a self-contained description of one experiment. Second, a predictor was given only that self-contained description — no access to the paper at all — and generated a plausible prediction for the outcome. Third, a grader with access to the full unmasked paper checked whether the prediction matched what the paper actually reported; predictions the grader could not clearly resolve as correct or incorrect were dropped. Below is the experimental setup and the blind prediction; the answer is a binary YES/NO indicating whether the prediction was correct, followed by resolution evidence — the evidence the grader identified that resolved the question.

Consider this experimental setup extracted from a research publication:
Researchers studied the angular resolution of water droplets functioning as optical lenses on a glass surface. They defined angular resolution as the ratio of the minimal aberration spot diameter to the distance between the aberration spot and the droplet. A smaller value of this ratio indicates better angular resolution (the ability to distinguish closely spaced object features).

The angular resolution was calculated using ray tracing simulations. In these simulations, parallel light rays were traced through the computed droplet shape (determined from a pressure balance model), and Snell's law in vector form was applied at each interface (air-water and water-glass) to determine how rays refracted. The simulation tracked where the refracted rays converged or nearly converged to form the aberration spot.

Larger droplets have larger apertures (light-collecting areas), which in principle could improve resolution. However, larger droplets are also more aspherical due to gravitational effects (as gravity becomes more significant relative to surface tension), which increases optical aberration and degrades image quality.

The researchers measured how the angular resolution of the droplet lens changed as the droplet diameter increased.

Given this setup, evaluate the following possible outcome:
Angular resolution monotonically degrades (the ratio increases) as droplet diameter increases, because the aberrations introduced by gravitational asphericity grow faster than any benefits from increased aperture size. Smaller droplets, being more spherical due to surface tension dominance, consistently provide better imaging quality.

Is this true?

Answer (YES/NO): YES